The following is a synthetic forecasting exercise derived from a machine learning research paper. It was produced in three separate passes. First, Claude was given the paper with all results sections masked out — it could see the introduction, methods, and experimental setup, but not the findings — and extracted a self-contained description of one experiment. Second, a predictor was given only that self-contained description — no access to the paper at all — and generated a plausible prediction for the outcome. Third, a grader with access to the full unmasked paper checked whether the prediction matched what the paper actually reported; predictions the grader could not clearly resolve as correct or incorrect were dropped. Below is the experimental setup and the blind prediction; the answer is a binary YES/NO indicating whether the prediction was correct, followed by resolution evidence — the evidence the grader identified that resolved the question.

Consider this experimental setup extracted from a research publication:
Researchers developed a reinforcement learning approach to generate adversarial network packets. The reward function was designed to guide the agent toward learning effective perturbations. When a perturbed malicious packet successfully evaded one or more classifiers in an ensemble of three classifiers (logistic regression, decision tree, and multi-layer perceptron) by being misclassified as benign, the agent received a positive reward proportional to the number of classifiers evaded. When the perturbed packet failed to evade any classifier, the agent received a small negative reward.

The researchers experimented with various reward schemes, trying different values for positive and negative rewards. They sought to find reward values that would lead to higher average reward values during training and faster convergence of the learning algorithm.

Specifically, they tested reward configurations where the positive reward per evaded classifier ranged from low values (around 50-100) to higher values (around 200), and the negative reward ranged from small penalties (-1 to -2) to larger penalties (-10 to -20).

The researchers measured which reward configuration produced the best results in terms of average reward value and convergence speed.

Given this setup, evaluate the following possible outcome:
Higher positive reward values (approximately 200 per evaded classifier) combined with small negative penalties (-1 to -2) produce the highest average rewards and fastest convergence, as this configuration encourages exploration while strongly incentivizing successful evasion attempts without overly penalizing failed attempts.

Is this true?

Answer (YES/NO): YES